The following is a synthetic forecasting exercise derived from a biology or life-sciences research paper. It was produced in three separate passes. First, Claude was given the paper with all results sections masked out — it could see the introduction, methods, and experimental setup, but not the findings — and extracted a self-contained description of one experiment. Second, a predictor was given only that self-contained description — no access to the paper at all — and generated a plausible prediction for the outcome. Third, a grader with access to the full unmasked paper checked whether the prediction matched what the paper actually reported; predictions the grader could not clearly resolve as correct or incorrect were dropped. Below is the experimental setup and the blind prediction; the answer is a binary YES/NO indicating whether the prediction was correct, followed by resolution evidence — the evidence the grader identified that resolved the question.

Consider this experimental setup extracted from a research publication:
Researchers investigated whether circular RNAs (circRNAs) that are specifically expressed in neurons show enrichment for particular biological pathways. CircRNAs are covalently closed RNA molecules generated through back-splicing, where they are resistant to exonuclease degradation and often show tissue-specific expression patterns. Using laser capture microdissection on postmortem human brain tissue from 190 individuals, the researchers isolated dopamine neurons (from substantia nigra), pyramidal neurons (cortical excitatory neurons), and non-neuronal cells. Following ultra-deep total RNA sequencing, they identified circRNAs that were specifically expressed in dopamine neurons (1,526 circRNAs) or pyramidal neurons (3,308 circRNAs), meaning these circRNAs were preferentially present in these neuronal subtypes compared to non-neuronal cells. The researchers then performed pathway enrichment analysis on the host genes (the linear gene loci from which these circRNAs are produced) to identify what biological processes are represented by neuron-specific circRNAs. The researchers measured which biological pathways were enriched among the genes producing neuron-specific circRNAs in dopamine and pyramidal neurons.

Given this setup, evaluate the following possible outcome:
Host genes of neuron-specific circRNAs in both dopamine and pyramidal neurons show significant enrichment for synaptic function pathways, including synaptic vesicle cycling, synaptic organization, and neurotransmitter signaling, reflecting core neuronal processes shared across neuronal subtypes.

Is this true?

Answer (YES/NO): YES